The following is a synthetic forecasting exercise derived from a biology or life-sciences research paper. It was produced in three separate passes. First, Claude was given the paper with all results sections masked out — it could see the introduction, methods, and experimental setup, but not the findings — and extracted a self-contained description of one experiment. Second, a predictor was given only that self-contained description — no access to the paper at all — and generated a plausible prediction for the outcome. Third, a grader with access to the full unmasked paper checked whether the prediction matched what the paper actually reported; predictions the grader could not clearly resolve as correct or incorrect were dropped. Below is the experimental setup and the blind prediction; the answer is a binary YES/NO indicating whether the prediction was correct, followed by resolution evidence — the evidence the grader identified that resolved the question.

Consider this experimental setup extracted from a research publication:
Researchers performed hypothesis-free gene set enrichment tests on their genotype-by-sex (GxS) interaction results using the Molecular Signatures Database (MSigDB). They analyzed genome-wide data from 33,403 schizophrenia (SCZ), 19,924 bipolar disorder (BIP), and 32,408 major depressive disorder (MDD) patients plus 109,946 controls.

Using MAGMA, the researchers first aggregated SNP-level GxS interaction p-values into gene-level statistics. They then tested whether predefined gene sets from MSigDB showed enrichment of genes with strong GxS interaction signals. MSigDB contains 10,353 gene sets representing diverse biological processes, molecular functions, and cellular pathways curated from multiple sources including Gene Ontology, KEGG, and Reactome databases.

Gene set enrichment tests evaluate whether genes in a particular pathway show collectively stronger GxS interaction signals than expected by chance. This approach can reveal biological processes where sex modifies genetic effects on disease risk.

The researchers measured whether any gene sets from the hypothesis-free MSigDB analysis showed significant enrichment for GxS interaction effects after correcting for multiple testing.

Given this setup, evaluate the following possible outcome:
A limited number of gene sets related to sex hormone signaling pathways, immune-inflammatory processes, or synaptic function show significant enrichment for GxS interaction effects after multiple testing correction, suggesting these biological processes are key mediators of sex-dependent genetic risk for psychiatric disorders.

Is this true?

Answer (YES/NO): NO